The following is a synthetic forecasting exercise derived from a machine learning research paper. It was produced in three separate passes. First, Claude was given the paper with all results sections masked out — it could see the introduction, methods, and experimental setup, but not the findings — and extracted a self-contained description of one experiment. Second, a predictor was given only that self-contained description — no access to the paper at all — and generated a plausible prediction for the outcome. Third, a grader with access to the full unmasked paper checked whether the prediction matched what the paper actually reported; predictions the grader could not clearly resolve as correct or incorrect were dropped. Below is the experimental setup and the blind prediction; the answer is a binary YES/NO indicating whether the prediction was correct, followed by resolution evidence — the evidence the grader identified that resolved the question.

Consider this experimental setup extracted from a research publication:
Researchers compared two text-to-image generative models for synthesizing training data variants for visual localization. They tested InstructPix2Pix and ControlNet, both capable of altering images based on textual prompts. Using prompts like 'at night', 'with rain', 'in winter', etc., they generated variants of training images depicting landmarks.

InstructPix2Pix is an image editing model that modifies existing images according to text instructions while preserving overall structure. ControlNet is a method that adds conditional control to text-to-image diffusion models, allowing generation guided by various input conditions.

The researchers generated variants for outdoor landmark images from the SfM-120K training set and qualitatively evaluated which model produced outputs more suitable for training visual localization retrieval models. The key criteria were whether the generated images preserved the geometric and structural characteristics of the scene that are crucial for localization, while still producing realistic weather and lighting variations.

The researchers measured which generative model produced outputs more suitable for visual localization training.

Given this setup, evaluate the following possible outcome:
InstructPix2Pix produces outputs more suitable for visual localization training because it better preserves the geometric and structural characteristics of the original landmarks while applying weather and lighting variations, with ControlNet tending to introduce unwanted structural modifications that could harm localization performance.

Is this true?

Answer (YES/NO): NO